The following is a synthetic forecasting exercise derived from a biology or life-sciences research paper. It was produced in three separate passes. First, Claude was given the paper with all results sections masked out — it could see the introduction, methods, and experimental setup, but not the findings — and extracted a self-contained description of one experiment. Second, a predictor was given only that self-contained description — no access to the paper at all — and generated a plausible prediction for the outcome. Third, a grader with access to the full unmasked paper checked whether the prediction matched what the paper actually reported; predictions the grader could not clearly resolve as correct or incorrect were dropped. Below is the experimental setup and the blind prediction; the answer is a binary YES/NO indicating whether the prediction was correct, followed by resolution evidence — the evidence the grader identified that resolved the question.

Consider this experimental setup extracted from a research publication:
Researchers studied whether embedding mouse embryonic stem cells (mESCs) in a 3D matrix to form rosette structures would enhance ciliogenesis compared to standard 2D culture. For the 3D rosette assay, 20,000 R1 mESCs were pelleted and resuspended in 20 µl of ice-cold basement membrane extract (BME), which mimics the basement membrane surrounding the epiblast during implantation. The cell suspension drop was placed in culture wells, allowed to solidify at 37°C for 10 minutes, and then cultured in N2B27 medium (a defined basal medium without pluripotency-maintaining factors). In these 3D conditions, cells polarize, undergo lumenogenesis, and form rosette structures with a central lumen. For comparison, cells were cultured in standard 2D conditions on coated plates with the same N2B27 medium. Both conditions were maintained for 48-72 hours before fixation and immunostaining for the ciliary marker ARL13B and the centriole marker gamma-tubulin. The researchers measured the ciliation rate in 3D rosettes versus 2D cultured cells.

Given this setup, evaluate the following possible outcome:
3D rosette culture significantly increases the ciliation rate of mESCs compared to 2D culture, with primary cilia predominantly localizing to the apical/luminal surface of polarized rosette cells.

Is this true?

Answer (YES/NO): YES